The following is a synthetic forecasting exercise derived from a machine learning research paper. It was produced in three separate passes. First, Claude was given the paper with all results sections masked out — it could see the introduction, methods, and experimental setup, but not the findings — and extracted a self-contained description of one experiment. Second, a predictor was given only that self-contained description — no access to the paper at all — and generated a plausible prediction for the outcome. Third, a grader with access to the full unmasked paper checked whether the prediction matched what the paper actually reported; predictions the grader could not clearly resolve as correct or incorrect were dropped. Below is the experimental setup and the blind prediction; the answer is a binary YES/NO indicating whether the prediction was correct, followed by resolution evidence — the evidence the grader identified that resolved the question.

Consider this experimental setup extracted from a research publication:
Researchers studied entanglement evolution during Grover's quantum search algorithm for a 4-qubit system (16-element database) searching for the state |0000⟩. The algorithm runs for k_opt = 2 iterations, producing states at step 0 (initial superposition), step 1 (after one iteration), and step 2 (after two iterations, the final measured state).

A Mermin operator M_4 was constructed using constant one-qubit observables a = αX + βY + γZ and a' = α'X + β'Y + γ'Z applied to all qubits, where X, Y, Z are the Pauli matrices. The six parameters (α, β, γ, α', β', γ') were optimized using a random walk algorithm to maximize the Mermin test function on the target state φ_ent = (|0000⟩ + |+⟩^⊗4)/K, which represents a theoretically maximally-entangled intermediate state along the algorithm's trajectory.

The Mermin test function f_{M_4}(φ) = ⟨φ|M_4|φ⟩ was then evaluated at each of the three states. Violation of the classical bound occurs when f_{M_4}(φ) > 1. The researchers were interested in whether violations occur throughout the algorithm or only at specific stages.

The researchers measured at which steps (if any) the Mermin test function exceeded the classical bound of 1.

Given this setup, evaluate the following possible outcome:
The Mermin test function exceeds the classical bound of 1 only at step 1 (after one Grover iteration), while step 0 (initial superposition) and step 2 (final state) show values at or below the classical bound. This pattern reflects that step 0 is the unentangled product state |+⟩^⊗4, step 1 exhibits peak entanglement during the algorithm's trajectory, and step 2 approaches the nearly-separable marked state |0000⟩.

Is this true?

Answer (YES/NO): YES